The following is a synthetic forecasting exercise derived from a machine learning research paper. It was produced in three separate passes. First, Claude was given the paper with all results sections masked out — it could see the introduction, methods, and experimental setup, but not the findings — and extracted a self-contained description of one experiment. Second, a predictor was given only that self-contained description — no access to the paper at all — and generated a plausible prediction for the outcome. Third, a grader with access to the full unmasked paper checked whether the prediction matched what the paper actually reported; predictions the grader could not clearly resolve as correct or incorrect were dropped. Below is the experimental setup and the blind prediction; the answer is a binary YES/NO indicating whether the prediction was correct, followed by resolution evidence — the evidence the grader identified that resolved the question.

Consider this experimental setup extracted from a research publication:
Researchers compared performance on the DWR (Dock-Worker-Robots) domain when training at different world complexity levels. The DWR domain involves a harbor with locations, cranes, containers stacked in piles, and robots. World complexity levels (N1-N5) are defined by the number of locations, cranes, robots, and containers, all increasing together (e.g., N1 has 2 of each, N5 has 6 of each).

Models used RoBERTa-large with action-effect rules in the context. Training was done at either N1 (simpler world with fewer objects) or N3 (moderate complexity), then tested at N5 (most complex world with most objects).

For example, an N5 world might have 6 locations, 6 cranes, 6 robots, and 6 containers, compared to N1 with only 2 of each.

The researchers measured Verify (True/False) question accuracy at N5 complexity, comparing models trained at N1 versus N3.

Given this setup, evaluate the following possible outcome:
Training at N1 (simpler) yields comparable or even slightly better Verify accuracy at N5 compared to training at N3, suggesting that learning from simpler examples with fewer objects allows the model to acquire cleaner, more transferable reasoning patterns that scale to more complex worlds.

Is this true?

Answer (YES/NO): NO